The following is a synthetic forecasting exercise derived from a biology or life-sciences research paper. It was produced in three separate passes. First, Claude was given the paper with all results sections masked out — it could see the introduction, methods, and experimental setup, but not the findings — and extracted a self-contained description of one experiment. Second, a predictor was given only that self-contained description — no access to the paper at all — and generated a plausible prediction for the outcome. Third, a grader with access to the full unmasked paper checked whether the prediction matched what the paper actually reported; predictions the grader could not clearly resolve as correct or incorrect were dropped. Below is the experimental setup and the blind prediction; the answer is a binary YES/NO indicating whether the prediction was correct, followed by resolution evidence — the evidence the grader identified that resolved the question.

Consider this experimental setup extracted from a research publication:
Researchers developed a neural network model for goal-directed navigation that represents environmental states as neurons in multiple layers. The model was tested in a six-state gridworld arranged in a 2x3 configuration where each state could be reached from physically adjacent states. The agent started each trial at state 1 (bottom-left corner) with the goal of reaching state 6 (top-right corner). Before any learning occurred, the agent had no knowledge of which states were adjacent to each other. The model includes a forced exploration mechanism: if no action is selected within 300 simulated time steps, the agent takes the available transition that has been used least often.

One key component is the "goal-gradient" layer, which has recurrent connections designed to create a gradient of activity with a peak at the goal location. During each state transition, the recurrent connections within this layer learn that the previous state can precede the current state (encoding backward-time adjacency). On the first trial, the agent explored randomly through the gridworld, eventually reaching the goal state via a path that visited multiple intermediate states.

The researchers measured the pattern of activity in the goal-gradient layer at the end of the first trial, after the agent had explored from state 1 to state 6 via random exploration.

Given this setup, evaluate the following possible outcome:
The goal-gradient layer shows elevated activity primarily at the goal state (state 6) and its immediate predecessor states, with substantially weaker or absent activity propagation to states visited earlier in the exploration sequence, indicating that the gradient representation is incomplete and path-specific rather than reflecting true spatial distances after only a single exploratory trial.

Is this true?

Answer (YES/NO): NO